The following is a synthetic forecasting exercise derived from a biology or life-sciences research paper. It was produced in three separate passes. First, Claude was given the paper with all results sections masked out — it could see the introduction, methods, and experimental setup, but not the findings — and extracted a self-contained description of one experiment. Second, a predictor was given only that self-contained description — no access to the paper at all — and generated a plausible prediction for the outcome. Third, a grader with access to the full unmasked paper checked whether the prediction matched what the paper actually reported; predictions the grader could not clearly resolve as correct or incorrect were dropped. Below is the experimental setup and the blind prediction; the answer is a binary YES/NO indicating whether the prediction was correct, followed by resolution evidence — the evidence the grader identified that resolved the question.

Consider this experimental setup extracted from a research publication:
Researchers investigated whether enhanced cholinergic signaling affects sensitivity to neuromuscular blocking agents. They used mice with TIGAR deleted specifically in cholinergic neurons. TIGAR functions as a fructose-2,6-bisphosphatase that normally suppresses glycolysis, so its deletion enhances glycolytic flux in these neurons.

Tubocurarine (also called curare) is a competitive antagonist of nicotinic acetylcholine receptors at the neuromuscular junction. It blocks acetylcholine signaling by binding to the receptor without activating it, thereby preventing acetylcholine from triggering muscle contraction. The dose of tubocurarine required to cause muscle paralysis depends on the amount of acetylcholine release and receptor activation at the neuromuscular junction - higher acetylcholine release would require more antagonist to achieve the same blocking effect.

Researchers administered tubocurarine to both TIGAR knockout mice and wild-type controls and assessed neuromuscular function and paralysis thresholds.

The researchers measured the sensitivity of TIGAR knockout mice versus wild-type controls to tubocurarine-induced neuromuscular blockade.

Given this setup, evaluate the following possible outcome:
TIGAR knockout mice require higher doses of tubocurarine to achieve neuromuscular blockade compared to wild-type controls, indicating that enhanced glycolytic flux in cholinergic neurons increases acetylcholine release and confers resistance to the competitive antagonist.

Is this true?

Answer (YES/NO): YES